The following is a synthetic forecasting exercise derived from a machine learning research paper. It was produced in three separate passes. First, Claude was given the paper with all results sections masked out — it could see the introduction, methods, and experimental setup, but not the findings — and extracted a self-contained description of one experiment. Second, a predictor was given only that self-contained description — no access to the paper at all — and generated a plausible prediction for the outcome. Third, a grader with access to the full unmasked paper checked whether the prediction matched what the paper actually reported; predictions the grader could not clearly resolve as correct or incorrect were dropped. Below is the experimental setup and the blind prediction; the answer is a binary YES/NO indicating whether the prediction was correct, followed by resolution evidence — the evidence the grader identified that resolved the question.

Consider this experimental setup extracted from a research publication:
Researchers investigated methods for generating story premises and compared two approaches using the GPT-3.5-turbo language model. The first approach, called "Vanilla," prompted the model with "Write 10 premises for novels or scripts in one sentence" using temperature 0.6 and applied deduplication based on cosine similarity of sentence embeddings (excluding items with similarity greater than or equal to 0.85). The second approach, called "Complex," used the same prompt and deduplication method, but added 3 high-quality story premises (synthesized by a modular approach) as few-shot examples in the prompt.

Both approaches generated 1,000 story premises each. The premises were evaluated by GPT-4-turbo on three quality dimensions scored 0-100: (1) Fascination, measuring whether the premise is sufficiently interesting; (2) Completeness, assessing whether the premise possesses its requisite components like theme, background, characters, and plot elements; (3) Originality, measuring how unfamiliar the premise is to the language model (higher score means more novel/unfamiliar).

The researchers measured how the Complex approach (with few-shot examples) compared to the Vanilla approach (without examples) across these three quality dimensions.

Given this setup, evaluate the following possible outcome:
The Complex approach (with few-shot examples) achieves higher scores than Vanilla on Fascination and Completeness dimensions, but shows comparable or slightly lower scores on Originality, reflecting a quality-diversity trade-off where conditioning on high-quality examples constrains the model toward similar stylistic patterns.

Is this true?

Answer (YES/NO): NO